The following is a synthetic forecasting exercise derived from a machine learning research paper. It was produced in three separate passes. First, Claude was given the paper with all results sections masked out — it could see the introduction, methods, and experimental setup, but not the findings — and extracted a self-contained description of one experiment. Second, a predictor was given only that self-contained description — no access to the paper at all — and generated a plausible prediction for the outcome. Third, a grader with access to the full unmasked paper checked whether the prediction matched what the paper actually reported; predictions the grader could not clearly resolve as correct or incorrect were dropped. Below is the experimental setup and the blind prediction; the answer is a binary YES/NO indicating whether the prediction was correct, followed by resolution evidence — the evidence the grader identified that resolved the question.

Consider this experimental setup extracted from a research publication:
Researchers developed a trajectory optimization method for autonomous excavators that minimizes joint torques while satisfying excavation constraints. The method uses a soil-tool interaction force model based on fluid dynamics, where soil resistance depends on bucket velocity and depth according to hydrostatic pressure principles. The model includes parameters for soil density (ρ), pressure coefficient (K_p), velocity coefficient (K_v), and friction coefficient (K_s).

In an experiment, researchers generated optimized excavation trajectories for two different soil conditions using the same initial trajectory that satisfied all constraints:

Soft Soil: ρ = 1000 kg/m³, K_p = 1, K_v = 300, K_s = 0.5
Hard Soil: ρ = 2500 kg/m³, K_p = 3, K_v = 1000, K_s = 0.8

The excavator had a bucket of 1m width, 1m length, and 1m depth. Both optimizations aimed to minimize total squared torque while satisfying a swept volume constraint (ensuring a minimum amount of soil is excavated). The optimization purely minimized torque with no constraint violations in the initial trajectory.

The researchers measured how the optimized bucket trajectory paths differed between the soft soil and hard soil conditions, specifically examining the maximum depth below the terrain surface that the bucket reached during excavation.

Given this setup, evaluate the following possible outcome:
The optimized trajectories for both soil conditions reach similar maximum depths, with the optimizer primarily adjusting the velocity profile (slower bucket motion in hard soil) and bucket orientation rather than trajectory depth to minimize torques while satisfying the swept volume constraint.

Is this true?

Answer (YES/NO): NO